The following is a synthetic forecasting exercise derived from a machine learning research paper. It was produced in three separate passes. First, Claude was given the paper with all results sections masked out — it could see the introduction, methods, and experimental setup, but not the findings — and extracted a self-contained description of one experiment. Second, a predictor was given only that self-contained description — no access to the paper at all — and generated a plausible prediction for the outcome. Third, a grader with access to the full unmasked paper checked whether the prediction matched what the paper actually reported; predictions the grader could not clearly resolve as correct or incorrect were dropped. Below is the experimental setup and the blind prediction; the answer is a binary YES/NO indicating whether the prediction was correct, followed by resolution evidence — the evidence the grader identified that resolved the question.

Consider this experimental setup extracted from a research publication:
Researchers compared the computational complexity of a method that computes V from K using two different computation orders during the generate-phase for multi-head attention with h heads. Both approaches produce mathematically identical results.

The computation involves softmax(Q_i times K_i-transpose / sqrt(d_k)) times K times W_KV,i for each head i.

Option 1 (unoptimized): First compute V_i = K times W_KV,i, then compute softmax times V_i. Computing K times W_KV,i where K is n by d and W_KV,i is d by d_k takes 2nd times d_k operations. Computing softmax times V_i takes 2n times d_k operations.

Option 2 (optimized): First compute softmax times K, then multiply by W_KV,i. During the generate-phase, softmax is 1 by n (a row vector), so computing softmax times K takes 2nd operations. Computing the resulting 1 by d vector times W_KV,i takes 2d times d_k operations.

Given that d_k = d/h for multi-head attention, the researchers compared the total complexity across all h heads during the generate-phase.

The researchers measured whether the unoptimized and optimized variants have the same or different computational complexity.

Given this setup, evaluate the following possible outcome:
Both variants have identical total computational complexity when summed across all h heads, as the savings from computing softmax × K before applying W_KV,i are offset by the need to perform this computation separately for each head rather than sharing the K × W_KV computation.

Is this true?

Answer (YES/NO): NO